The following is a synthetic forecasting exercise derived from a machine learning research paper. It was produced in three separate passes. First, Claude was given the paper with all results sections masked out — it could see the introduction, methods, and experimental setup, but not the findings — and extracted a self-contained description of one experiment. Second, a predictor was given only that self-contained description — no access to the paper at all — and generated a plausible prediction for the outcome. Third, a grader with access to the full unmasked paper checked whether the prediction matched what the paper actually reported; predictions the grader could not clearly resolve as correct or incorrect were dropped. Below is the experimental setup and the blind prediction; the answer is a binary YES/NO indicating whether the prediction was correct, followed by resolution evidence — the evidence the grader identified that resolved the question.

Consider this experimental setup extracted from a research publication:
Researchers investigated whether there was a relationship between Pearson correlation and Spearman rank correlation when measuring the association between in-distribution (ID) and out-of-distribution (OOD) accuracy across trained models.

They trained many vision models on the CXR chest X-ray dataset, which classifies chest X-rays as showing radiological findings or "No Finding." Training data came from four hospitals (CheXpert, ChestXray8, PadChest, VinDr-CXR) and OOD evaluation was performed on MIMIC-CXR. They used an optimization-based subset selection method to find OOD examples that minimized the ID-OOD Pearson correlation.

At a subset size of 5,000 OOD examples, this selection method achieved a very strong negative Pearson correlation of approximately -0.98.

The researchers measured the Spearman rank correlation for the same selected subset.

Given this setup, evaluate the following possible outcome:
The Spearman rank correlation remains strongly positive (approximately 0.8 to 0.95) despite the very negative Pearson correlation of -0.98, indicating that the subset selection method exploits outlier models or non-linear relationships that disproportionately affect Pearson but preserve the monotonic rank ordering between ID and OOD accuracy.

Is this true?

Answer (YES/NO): NO